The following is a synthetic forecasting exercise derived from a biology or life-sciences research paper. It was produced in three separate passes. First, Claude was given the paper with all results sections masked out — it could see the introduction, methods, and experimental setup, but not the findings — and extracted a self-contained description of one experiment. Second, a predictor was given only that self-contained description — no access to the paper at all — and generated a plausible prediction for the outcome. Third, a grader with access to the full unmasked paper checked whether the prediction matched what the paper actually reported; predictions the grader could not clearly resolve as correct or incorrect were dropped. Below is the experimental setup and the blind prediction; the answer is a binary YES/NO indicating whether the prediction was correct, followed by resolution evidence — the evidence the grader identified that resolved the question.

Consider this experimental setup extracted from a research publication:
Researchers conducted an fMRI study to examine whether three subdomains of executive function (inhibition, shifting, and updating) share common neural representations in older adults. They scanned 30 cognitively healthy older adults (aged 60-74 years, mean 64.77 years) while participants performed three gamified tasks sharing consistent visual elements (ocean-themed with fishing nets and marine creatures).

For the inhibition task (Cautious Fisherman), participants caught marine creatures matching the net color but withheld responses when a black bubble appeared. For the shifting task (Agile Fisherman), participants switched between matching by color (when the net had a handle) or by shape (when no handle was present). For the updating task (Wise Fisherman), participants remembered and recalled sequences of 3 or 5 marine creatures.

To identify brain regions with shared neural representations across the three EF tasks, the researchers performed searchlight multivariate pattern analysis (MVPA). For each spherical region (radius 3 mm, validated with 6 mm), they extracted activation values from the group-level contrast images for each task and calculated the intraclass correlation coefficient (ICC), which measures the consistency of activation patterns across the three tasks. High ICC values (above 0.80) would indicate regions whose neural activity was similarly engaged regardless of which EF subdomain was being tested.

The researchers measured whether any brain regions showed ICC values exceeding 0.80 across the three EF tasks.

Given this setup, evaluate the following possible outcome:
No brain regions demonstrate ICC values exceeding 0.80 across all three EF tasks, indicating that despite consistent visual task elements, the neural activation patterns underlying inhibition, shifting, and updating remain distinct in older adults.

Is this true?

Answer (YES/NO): NO